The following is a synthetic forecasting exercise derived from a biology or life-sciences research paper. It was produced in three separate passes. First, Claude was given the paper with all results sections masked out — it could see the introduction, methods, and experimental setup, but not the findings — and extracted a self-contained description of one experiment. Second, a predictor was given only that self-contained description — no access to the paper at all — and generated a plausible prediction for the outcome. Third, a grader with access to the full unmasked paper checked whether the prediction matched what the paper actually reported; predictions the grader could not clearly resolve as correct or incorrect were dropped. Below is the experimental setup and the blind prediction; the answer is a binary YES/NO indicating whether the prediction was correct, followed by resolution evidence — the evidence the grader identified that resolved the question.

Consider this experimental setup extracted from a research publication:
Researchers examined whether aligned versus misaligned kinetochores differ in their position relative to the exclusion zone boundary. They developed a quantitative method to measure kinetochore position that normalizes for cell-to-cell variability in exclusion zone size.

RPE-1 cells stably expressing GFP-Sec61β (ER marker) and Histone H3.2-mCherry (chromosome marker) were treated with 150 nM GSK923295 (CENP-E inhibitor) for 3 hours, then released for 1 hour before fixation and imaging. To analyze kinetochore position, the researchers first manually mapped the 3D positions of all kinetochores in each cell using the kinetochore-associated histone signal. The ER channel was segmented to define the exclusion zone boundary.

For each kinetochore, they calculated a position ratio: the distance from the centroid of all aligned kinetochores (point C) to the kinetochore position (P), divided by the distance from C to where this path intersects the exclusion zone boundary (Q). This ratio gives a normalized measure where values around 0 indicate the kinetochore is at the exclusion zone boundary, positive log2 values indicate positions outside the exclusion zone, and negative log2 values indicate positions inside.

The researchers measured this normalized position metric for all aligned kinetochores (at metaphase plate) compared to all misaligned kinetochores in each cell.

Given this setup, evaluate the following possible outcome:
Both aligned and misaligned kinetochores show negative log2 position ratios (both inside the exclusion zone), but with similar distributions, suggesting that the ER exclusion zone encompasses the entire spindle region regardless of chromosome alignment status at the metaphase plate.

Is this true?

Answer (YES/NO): NO